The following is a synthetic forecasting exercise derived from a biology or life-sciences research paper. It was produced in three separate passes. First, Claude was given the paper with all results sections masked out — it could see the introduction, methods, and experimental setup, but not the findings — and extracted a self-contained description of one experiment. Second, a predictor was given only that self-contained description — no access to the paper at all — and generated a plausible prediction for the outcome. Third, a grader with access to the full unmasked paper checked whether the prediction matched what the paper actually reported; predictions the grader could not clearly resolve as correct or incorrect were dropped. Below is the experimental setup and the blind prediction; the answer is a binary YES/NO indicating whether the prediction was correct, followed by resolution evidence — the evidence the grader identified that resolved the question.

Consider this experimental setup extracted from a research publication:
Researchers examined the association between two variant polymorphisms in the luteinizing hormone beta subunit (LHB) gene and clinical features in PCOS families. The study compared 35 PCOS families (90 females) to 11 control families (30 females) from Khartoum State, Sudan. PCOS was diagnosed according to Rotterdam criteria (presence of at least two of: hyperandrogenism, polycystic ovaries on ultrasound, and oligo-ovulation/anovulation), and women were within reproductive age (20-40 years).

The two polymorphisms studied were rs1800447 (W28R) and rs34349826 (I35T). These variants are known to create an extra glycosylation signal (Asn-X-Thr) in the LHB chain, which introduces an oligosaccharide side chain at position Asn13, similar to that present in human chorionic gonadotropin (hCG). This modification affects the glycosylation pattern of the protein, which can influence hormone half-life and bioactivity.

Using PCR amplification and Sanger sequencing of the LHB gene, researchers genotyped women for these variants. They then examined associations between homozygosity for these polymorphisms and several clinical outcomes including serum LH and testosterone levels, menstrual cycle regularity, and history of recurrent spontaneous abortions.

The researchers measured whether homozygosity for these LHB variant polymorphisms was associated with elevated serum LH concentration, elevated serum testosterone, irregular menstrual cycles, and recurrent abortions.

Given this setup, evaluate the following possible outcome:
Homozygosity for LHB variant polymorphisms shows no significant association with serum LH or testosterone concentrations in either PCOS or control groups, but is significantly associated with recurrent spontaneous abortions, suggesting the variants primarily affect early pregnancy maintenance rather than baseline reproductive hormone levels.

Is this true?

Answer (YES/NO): NO